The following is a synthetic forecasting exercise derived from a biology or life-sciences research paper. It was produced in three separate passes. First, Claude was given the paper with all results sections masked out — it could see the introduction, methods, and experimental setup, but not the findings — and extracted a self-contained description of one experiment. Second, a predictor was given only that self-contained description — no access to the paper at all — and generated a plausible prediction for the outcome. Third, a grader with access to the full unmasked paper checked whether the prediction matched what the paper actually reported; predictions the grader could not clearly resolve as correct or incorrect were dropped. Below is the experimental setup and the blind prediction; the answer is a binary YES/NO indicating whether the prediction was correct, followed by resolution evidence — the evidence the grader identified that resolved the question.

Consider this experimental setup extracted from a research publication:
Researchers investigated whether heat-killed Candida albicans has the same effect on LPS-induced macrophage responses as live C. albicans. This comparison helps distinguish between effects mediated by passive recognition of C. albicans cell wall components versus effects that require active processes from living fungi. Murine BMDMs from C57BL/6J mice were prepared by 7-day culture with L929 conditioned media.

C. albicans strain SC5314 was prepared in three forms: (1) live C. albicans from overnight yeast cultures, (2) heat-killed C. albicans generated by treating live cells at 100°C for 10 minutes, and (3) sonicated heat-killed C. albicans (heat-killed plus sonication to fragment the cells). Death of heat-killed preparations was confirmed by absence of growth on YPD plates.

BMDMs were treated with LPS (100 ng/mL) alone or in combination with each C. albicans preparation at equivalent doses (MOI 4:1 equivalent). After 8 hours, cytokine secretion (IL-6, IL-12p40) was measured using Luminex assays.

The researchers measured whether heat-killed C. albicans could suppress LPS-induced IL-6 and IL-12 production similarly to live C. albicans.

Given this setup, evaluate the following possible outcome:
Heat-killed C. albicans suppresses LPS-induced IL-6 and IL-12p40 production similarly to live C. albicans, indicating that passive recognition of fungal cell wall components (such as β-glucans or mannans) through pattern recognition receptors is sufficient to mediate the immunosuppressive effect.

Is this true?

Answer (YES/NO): NO